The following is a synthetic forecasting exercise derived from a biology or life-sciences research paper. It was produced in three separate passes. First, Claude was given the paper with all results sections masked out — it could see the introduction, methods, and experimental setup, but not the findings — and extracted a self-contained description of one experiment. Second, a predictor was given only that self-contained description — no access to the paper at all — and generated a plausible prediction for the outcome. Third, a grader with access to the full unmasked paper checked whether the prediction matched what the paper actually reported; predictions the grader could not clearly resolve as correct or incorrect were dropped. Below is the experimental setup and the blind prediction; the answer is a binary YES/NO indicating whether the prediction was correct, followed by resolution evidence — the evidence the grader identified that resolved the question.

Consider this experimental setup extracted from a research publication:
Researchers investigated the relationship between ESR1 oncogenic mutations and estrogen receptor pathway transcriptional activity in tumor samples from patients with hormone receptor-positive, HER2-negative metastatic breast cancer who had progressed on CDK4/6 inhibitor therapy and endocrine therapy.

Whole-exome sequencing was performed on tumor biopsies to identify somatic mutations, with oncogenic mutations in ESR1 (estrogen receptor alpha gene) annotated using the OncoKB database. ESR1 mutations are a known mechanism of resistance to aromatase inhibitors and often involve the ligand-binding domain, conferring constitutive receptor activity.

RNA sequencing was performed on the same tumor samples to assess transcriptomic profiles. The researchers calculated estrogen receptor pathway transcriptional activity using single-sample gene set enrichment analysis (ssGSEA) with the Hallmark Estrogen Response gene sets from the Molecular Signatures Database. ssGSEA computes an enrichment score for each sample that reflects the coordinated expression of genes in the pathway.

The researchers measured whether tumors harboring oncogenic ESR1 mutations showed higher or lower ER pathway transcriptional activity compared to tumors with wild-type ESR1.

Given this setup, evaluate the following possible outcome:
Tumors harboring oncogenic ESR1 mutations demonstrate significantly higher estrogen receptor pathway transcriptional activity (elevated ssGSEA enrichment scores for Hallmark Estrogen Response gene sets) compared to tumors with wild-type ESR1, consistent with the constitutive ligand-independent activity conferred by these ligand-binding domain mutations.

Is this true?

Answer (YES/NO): YES